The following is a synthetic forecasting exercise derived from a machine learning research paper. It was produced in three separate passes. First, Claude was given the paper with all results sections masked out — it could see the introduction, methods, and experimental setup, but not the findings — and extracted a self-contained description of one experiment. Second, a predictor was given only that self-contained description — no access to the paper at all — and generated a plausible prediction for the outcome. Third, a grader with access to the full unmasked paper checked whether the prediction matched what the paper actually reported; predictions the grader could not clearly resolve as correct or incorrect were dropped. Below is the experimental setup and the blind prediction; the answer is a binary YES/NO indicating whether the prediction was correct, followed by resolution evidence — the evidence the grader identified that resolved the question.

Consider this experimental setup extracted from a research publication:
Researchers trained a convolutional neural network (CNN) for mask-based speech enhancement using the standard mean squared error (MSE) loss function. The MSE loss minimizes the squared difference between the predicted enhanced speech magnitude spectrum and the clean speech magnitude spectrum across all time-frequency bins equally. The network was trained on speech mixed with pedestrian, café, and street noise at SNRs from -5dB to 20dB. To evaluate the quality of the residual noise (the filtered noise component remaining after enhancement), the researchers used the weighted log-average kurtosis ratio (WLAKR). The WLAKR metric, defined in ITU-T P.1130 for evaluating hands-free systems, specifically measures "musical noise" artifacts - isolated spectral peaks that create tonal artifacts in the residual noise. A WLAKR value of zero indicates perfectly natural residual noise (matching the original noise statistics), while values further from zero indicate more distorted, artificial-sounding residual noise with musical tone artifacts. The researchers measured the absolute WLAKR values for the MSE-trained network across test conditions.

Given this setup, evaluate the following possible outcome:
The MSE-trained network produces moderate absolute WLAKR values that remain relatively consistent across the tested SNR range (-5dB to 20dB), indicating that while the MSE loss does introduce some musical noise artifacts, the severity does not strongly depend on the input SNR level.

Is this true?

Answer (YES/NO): NO